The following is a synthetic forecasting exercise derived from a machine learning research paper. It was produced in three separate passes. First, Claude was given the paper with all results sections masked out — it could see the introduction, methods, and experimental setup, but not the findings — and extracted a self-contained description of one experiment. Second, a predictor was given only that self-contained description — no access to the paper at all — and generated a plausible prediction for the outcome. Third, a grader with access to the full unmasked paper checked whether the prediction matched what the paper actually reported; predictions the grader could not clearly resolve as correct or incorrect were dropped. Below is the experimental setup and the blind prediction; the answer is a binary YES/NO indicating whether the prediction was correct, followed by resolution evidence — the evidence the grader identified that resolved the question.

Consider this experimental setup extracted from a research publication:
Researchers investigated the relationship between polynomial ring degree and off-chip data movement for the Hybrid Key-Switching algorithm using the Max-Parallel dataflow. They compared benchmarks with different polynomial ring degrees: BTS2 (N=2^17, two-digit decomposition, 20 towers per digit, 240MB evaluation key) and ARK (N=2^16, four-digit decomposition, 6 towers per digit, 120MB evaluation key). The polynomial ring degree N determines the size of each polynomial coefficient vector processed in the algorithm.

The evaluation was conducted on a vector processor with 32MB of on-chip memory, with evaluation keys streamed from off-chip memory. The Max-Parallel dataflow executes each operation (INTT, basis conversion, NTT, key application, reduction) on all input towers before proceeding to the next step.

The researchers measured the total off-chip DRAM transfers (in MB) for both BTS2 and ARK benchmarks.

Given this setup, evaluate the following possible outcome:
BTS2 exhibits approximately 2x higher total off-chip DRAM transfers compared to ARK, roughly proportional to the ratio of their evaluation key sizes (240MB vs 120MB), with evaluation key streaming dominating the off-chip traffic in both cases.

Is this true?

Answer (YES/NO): NO